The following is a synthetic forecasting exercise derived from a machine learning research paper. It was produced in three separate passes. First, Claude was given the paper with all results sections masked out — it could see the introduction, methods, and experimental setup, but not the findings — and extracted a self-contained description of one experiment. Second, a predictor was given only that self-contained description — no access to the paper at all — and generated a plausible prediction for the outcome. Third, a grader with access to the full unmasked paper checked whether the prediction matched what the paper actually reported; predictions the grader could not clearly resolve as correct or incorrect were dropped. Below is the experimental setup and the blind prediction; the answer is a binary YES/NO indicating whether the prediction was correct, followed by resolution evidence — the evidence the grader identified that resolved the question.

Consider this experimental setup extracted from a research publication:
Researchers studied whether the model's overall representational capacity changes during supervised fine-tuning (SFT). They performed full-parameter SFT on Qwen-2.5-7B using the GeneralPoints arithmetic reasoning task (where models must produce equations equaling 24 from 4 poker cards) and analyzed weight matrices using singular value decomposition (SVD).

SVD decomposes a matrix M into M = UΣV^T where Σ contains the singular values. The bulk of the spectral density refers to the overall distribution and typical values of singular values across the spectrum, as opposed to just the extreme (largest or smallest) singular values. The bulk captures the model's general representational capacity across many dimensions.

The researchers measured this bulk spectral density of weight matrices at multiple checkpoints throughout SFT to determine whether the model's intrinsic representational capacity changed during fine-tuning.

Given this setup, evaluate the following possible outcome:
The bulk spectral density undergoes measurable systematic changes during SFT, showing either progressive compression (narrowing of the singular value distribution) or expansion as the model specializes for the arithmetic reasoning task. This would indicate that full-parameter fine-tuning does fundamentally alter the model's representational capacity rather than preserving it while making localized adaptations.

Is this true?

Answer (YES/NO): NO